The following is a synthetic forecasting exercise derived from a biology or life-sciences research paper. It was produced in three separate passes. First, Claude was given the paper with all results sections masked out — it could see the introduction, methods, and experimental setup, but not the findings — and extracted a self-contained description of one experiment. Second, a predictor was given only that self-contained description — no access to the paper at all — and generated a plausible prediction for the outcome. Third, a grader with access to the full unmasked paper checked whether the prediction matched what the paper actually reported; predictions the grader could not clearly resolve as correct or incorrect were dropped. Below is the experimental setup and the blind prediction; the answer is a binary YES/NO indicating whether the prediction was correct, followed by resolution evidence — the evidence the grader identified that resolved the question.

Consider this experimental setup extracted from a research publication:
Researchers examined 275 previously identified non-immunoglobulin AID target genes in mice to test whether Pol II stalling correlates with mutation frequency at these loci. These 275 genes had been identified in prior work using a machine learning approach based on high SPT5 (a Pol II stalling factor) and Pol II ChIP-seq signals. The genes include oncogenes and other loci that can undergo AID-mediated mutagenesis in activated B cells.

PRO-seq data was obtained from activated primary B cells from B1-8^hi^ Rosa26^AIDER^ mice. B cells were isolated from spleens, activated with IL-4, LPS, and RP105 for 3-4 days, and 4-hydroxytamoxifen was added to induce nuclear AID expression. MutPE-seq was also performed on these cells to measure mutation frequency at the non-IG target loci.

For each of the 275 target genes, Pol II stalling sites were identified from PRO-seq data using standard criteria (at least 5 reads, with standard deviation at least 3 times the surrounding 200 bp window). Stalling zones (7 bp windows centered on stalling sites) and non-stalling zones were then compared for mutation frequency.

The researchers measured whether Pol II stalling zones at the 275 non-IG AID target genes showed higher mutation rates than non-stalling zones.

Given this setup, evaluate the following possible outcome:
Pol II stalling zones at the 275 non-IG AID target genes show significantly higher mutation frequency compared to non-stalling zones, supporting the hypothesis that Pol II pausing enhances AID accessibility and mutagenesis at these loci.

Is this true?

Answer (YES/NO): NO